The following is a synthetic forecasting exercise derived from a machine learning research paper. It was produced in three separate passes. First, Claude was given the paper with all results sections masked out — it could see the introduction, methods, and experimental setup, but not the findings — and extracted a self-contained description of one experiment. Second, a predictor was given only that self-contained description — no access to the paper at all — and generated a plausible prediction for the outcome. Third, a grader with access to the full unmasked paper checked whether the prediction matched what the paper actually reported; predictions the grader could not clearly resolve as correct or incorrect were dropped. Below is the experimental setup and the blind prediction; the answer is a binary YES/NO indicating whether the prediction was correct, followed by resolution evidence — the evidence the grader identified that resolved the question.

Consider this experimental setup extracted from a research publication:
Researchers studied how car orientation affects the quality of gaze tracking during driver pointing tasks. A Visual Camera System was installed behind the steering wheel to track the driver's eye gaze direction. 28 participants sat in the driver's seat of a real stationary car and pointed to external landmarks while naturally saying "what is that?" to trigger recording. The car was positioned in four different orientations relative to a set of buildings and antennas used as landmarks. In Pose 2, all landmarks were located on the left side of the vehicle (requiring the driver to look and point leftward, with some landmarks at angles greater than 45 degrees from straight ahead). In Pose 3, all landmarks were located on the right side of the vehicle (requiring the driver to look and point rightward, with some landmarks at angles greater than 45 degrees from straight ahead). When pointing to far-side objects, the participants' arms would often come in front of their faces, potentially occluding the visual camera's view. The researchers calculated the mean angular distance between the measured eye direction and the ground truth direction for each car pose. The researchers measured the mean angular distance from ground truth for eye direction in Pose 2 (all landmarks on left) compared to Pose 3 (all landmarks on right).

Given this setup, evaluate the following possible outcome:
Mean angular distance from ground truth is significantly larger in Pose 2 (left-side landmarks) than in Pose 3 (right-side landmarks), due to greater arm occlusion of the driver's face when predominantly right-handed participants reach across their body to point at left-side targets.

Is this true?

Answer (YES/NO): YES